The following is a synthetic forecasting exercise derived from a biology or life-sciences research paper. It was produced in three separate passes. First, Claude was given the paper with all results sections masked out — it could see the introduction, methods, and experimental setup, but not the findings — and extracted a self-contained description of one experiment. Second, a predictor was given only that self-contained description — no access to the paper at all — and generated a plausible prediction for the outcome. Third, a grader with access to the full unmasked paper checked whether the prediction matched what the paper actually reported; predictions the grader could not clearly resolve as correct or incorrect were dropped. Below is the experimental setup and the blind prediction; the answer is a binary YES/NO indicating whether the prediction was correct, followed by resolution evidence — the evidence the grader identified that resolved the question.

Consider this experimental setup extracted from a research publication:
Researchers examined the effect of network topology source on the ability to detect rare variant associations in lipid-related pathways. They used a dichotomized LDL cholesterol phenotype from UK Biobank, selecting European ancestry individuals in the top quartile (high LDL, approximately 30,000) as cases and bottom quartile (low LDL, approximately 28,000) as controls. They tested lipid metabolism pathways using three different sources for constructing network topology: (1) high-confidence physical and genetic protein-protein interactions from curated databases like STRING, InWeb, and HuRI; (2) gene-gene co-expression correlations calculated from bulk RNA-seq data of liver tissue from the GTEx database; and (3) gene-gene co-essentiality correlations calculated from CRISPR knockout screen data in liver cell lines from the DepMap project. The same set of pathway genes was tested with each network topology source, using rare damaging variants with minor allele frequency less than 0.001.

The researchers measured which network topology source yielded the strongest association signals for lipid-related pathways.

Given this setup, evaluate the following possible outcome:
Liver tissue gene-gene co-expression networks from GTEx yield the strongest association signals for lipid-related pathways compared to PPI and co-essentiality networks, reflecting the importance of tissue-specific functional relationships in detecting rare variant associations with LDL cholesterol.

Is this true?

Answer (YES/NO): NO